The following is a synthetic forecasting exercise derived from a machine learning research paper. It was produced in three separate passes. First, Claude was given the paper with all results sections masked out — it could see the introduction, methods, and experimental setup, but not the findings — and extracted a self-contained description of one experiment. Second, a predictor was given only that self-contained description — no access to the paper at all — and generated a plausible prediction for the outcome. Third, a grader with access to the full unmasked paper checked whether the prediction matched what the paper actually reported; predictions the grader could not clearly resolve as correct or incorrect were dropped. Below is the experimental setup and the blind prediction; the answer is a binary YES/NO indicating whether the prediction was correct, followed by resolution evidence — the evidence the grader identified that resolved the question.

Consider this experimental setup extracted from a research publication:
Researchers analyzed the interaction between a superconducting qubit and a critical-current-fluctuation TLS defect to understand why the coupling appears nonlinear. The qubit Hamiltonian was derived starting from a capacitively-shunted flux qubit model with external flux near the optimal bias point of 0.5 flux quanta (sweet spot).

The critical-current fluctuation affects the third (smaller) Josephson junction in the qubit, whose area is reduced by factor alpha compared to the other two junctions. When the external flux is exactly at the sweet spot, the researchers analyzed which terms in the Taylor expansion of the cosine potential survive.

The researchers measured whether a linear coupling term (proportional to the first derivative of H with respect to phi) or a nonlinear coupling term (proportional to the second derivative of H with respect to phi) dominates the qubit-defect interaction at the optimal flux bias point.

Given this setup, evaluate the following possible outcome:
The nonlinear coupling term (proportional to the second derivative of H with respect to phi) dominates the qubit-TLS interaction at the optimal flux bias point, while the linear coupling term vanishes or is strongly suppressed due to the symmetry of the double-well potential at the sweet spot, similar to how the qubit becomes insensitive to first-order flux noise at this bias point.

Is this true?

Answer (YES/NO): YES